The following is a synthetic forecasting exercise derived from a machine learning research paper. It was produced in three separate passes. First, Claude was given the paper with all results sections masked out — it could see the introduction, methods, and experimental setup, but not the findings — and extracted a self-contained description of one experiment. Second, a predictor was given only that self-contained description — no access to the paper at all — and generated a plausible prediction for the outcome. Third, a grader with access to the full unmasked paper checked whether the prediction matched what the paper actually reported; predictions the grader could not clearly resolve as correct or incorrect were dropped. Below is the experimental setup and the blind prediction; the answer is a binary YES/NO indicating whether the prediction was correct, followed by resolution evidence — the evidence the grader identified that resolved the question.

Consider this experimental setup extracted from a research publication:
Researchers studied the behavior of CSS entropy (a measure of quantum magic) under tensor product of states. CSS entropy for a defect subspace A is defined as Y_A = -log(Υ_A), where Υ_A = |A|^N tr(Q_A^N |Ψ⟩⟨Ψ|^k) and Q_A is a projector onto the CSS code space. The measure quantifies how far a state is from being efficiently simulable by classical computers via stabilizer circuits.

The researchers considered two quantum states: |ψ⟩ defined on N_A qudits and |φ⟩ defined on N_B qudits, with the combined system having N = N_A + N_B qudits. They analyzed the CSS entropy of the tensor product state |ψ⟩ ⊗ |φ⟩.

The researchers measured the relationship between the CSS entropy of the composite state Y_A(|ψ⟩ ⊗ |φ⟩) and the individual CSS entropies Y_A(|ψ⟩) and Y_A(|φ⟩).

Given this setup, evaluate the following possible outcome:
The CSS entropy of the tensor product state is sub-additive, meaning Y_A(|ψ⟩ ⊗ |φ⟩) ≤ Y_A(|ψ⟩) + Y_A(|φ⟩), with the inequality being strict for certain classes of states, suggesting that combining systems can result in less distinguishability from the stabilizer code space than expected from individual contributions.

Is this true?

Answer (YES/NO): NO